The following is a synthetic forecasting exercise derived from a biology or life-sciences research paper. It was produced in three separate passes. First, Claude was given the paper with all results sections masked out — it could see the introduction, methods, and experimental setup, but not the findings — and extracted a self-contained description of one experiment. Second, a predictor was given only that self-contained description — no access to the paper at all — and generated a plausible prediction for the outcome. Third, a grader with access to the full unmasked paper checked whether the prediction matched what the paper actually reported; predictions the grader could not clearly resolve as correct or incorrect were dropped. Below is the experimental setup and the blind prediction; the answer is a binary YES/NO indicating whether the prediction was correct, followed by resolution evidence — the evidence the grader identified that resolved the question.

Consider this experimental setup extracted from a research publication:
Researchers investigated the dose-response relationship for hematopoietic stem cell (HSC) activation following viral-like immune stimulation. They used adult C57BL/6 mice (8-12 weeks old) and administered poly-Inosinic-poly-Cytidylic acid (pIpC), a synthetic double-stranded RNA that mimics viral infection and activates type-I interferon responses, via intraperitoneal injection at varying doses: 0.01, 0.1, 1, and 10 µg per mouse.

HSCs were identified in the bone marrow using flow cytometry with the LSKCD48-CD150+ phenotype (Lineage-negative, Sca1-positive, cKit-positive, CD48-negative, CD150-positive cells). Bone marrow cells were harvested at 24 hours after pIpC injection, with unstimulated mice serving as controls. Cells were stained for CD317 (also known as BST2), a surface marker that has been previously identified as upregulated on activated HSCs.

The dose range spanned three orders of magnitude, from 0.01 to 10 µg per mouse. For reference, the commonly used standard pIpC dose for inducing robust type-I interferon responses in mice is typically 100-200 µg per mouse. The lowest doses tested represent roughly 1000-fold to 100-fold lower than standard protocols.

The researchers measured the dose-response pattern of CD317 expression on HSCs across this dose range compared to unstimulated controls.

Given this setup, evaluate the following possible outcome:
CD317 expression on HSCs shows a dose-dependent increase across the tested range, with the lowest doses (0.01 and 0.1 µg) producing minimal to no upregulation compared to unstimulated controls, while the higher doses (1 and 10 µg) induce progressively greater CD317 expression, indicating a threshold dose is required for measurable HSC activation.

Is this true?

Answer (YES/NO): NO